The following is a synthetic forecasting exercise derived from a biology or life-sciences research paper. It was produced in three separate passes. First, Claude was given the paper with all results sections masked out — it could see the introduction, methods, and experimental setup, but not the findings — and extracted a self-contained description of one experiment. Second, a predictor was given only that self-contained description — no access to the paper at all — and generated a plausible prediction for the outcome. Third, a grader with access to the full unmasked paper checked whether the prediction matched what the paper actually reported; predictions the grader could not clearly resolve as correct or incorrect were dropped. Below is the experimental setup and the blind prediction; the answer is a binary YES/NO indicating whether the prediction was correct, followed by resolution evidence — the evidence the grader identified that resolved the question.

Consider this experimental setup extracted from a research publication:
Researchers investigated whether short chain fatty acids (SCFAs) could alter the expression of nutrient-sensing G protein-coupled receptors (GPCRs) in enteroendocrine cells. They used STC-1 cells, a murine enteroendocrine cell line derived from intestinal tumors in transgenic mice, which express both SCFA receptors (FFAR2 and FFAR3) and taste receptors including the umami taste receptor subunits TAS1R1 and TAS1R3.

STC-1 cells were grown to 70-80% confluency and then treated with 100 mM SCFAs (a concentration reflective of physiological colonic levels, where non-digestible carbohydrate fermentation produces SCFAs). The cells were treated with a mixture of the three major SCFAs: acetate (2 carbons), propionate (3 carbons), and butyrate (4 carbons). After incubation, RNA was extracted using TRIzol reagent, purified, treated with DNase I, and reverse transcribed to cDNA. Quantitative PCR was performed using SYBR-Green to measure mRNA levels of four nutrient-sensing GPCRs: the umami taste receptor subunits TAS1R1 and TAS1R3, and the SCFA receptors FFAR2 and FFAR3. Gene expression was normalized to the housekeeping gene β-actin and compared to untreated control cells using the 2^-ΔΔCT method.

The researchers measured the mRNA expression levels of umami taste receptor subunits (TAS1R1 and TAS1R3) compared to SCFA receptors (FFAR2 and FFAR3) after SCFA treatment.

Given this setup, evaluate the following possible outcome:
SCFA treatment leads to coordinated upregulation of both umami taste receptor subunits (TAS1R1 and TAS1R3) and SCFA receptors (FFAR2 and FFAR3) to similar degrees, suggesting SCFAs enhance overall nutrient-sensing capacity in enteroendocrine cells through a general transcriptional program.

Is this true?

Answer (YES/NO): NO